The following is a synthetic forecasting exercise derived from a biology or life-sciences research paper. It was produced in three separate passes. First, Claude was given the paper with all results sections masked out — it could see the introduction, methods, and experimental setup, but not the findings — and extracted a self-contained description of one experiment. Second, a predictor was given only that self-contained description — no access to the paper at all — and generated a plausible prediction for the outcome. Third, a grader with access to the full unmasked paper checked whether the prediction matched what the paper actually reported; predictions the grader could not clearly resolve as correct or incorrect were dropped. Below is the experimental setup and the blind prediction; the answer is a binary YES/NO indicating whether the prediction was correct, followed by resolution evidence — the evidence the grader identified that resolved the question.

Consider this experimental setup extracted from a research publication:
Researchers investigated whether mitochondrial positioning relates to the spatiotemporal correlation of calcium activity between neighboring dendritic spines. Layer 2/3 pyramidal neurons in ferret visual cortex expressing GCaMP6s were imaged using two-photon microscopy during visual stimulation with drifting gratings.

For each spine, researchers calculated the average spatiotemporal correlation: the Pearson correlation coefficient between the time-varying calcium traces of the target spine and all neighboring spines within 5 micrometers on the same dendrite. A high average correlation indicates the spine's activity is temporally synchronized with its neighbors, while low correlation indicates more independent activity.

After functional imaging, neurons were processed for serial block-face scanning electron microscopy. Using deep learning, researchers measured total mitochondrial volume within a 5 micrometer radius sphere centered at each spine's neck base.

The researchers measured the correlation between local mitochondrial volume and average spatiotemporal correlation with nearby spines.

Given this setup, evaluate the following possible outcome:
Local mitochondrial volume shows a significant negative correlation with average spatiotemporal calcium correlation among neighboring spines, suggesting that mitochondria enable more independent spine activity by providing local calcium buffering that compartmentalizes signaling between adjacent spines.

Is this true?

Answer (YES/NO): NO